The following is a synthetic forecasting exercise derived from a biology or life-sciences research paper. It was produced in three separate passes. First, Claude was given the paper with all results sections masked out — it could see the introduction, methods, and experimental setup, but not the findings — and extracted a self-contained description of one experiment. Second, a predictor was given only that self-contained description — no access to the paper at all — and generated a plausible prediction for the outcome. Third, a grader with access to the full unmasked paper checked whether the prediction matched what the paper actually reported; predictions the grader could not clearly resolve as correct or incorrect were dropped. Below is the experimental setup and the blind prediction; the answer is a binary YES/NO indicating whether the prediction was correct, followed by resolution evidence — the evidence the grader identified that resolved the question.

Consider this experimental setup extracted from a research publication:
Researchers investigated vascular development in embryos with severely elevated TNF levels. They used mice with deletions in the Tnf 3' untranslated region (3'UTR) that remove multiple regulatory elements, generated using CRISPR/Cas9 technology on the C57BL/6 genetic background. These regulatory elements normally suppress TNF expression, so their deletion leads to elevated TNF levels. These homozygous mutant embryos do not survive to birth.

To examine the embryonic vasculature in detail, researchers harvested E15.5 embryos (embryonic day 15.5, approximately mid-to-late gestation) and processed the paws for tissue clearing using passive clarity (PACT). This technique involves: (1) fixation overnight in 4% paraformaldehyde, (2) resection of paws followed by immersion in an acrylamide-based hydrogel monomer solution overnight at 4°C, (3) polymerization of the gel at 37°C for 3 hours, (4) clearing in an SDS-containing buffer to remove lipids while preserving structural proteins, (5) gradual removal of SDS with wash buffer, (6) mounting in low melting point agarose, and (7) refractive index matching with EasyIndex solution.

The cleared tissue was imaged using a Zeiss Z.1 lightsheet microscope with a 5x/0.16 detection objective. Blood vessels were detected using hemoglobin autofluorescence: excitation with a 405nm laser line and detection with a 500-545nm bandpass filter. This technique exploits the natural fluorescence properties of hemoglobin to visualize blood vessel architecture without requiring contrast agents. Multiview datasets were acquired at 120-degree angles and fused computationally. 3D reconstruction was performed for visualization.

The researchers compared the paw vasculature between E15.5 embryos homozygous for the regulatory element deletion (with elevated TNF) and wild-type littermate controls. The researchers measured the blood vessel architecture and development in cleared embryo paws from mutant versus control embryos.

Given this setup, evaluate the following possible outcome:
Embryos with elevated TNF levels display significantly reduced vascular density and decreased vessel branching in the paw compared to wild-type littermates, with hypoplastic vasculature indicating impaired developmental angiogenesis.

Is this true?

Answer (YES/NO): NO